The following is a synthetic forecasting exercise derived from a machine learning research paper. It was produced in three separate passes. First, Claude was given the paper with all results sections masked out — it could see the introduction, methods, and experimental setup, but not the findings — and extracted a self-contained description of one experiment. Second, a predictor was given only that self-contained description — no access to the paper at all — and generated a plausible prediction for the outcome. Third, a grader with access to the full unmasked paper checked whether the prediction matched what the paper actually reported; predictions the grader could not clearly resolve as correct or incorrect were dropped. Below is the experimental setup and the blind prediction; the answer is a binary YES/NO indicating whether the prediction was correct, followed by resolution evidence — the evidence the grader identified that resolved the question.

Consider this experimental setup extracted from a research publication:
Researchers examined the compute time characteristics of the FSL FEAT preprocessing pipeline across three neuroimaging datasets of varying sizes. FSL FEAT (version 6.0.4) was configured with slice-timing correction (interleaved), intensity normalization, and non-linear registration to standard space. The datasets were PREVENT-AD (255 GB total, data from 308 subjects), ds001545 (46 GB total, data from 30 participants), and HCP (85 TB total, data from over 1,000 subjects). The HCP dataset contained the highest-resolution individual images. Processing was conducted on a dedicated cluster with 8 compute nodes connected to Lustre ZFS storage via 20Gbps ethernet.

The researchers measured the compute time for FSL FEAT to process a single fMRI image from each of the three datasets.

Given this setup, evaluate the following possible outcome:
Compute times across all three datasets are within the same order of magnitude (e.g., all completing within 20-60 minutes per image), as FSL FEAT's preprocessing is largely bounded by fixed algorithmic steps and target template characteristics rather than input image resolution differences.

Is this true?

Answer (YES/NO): NO